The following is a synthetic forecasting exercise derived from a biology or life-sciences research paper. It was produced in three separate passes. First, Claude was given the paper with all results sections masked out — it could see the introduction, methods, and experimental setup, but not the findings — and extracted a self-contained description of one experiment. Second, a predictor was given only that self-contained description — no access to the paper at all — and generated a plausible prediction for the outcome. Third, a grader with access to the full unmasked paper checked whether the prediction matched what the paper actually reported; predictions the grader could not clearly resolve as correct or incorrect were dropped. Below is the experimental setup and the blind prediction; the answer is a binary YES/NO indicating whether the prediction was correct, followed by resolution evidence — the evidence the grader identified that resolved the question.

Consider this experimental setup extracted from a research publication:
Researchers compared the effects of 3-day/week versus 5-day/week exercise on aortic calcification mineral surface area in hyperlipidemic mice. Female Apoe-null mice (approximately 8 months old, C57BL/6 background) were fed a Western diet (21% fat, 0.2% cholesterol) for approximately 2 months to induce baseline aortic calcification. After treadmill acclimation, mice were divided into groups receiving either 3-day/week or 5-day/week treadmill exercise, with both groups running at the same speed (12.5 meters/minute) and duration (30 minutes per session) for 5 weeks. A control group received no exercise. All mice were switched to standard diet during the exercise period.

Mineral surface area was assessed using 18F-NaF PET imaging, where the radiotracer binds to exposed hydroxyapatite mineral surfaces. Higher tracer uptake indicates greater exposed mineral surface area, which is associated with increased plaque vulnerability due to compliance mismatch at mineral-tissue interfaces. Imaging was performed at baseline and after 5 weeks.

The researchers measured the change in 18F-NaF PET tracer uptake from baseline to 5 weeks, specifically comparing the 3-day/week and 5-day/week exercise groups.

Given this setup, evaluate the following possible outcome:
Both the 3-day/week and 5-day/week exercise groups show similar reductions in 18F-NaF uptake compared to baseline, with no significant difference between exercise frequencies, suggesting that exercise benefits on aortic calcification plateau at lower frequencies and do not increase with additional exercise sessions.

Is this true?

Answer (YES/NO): NO